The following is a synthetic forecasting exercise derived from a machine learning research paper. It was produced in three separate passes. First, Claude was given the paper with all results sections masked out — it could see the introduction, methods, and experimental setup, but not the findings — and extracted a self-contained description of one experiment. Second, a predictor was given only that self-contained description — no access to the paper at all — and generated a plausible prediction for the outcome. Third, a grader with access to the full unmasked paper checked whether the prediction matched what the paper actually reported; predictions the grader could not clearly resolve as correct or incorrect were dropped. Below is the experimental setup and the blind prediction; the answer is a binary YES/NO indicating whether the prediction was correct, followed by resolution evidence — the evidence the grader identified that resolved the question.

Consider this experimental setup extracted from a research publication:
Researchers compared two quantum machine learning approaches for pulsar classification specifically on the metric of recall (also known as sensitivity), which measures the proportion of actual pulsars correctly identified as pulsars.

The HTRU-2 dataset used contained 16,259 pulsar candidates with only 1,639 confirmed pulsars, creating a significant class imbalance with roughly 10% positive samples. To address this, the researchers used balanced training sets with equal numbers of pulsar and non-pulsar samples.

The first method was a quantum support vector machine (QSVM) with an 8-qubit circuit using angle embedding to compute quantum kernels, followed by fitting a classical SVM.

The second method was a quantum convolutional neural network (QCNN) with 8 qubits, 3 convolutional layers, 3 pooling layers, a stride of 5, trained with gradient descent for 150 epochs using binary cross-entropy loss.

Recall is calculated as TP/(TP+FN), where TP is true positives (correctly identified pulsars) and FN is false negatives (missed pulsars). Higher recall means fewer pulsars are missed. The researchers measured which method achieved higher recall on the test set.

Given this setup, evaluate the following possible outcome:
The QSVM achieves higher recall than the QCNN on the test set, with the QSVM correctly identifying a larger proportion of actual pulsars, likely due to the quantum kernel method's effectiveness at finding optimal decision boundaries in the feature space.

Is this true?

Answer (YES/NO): YES